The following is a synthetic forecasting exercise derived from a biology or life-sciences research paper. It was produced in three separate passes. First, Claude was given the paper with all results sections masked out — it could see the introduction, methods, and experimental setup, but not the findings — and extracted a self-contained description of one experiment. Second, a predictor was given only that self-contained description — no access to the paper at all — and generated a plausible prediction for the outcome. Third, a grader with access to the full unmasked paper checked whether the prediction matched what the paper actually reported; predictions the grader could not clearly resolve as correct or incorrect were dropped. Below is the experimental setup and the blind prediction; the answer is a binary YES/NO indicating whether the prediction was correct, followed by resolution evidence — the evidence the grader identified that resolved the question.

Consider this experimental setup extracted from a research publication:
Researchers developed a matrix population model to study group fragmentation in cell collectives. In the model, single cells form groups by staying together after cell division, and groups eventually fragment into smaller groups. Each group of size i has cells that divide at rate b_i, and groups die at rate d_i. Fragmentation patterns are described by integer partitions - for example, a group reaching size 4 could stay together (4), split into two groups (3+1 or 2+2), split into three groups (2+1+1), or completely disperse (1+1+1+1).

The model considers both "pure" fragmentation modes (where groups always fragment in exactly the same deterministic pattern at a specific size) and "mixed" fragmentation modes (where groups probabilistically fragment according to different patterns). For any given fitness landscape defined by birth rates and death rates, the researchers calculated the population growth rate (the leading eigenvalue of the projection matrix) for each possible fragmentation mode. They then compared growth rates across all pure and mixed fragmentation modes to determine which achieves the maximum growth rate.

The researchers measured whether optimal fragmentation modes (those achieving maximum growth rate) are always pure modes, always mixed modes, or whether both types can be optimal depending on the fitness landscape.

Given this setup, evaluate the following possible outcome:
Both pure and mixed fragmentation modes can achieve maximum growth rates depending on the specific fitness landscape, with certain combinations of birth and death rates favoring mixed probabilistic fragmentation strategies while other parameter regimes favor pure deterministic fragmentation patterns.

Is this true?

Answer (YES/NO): NO